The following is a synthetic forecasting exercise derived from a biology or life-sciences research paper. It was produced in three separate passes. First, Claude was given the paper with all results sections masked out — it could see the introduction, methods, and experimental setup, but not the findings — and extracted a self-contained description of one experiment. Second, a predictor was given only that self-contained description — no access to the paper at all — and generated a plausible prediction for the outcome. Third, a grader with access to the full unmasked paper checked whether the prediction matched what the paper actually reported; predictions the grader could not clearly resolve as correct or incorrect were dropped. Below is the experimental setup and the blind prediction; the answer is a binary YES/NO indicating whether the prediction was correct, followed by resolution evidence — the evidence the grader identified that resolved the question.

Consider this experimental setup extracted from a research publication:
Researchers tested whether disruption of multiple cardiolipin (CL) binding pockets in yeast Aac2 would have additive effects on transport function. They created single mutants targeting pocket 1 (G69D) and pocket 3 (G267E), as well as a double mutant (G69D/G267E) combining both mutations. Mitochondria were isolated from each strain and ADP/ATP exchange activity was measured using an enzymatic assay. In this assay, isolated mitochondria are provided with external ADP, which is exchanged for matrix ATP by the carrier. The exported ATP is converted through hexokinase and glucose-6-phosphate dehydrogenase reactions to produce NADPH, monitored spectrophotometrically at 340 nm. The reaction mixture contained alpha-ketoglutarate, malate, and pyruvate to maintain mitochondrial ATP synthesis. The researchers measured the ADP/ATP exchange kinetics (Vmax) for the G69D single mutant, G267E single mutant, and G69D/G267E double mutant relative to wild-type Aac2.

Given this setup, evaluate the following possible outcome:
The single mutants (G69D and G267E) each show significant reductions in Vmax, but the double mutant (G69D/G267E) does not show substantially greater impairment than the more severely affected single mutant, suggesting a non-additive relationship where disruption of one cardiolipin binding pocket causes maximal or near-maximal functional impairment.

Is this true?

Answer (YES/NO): NO